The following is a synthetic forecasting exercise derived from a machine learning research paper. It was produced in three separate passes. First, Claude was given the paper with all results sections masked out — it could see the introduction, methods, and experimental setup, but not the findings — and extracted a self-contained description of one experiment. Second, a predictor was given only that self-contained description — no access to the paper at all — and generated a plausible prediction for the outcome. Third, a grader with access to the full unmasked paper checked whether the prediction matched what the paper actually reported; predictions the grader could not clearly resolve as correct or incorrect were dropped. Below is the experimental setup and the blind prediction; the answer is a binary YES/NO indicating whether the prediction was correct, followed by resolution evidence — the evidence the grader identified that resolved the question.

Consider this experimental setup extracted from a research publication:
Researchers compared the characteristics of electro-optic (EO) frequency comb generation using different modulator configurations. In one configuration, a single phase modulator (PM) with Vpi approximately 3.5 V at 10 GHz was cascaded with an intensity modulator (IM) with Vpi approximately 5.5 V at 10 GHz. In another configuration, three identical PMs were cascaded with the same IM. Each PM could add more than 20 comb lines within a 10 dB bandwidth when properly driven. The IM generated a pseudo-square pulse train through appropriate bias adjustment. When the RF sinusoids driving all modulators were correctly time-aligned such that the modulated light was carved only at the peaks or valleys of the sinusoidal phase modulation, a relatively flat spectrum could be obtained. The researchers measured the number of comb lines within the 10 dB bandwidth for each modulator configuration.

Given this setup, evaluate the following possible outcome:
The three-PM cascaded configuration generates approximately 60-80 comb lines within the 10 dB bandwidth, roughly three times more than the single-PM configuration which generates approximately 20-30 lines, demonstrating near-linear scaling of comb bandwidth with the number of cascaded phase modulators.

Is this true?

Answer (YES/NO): NO